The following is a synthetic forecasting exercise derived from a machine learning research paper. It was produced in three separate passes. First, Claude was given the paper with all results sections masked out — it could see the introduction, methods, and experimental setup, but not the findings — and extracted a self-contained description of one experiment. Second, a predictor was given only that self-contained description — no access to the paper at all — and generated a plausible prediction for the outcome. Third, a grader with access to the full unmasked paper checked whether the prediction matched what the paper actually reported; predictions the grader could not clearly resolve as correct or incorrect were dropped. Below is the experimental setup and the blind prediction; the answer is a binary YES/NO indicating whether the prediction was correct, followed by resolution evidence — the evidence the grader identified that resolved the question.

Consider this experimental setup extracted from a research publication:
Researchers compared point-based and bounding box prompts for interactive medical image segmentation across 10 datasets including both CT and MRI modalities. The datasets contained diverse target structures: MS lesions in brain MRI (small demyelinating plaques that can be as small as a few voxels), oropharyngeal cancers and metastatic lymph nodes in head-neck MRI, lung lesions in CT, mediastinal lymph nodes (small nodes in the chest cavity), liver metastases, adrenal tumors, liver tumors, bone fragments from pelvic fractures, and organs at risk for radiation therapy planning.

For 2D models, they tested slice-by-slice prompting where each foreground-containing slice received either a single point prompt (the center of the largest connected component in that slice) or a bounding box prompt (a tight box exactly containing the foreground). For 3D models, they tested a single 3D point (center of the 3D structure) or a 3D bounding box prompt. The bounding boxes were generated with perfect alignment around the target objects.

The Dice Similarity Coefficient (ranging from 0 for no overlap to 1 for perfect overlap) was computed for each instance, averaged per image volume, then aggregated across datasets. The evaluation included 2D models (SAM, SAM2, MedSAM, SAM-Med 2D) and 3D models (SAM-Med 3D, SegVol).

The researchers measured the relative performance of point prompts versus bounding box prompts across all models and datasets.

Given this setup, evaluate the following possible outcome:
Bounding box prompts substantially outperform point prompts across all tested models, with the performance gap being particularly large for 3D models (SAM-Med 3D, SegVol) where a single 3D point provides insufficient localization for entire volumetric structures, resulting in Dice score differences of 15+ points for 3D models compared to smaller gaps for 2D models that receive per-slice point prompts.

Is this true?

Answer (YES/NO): NO